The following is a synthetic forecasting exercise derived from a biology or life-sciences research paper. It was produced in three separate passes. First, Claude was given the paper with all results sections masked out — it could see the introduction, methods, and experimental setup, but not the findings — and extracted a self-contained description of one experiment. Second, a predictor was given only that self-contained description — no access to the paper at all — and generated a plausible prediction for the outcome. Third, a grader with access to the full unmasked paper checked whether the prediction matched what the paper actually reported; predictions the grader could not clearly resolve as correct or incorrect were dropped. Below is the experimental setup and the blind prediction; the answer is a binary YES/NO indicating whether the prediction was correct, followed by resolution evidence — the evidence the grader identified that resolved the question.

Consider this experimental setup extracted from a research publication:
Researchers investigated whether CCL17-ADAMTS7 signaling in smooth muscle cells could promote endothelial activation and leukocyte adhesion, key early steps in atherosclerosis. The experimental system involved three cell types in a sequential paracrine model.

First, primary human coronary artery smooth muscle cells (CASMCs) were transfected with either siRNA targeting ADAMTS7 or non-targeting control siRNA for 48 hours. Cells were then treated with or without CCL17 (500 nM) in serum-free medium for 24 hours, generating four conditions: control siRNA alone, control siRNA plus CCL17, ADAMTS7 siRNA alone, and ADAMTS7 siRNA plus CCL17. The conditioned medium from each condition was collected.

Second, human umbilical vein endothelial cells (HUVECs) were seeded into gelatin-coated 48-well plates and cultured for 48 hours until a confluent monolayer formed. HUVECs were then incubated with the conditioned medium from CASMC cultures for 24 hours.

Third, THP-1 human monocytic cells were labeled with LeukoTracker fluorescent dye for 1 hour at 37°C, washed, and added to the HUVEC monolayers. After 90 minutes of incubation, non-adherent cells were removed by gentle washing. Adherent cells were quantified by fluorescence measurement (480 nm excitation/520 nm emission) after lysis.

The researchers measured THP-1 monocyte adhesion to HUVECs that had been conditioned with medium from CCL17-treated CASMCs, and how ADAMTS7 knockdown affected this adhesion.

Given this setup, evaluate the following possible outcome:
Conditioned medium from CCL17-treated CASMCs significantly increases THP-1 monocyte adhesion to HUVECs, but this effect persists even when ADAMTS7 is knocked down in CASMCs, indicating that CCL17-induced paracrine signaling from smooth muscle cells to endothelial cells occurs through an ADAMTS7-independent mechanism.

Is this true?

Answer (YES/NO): NO